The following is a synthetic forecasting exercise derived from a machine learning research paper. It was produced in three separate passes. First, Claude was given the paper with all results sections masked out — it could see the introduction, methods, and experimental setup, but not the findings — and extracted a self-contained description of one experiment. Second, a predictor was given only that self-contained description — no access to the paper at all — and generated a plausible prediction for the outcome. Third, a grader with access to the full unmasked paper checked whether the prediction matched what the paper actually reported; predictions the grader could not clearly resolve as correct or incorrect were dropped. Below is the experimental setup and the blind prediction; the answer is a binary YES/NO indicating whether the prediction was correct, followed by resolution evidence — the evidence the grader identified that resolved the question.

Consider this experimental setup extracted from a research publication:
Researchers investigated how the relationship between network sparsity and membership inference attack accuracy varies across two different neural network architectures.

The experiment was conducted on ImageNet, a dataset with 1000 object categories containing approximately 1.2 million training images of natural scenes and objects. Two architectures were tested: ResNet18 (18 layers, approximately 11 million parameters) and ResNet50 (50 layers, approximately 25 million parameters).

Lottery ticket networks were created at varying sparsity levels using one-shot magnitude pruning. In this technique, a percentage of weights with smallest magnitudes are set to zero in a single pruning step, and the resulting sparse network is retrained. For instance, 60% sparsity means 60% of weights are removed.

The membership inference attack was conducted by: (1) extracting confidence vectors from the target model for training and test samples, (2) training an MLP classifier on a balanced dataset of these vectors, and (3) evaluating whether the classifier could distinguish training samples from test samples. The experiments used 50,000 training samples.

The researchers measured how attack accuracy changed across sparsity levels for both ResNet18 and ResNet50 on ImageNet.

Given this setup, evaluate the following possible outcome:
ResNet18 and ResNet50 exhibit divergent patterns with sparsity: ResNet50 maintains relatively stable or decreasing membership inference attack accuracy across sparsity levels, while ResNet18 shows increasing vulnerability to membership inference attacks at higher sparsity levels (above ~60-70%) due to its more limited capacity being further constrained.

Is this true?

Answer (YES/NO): NO